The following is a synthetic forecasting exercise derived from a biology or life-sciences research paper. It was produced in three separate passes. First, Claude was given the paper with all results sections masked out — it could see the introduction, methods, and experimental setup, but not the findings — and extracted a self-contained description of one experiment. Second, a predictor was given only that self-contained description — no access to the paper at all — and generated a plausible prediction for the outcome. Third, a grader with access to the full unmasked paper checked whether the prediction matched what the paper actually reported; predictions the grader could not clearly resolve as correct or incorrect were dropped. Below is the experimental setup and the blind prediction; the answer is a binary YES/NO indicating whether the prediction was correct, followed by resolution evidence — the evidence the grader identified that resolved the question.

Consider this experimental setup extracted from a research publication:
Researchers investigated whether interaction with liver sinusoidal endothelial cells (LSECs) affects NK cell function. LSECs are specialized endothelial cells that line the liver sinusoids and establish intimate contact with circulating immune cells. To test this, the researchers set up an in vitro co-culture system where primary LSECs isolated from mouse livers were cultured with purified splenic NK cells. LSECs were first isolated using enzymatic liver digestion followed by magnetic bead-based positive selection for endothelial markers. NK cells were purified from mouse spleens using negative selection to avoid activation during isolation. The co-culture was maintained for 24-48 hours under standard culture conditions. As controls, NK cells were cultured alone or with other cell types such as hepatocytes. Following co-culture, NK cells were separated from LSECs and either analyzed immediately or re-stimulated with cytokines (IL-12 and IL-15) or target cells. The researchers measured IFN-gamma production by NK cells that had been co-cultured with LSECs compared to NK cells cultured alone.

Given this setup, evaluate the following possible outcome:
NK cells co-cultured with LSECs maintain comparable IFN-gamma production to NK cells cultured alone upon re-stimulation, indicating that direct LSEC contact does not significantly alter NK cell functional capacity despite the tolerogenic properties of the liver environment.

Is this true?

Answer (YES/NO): NO